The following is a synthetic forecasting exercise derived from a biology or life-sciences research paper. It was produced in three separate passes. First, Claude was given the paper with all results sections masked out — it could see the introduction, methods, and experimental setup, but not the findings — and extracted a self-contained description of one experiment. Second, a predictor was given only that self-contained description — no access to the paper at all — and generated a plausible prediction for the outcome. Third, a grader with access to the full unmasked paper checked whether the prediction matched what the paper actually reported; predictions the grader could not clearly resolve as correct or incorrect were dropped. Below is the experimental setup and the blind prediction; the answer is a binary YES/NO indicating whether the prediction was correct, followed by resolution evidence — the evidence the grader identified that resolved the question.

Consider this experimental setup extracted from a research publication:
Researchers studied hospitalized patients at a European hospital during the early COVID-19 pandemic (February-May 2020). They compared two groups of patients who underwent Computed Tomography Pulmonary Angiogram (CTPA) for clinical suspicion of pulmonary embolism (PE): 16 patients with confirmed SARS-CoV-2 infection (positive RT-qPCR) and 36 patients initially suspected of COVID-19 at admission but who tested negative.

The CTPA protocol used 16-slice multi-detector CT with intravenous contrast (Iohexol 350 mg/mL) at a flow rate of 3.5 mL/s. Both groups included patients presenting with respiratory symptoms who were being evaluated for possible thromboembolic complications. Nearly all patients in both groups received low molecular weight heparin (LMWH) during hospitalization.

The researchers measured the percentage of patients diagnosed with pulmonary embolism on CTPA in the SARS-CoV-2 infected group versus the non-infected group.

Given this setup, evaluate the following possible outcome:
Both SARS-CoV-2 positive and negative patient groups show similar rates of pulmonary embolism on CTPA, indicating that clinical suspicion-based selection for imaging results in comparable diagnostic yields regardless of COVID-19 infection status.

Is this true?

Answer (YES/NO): YES